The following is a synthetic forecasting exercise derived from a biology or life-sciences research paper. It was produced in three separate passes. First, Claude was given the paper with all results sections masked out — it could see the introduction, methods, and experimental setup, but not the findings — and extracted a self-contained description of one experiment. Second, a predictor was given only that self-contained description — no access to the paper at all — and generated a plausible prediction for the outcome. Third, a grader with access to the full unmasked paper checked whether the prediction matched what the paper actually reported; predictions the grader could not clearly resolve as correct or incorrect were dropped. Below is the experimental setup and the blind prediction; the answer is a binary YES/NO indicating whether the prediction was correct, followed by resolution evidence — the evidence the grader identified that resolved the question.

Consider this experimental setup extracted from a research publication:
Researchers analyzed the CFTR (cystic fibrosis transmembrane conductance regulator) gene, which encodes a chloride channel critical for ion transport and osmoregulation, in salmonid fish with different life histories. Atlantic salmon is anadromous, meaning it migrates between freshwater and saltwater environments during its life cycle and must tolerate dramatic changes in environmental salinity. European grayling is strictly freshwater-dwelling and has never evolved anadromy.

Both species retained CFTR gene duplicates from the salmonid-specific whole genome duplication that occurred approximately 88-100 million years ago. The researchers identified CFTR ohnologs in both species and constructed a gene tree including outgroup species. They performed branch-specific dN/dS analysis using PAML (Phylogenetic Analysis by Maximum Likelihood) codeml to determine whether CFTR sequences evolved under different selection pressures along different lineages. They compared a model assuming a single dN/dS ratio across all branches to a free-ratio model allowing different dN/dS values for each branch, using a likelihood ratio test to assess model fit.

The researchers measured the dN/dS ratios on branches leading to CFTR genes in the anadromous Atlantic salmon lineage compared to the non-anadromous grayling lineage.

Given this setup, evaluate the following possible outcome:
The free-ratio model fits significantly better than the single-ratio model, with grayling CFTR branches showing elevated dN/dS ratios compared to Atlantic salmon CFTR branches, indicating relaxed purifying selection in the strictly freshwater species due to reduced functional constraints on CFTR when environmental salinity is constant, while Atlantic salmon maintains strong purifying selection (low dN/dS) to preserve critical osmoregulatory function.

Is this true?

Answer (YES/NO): YES